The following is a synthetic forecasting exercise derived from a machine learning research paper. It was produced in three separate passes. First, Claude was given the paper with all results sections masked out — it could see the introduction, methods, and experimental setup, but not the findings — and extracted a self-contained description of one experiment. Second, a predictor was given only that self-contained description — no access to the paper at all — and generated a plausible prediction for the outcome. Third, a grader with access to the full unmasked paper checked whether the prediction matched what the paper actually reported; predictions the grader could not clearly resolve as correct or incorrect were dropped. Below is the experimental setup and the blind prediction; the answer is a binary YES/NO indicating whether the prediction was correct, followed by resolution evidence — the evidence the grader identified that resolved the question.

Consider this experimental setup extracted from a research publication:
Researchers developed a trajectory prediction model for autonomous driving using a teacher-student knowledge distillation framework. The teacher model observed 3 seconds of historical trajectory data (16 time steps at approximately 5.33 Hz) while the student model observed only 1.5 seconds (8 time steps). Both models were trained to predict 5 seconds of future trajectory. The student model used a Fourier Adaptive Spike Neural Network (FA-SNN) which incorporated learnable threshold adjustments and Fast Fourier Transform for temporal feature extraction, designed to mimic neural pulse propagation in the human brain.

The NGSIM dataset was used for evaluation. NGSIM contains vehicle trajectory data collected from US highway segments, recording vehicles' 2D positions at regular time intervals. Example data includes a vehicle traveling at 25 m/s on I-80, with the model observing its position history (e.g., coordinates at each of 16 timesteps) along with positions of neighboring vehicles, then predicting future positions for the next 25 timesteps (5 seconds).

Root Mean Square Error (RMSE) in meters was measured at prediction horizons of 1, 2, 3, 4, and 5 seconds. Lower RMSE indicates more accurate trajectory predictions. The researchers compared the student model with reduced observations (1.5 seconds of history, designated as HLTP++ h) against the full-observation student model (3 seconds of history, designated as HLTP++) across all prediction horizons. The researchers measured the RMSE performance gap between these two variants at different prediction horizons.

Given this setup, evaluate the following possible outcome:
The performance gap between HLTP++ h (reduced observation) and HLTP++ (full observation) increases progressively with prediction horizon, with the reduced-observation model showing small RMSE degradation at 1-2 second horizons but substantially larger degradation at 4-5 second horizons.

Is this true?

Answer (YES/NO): NO